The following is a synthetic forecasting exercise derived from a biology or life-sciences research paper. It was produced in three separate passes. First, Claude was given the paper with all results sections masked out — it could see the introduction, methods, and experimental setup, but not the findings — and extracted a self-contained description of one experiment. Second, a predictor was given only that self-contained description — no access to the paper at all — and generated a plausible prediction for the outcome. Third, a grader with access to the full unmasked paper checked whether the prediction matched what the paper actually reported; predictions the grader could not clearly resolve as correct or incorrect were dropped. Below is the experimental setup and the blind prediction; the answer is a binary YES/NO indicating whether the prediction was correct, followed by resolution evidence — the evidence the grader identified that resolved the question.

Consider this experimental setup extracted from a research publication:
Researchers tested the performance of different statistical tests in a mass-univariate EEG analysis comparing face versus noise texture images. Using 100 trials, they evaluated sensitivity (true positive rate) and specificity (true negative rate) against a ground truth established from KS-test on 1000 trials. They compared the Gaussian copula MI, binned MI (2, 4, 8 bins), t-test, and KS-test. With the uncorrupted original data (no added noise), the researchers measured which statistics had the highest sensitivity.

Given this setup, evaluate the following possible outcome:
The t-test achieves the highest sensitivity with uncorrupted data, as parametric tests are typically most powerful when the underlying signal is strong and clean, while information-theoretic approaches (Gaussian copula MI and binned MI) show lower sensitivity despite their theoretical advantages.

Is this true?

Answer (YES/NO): NO